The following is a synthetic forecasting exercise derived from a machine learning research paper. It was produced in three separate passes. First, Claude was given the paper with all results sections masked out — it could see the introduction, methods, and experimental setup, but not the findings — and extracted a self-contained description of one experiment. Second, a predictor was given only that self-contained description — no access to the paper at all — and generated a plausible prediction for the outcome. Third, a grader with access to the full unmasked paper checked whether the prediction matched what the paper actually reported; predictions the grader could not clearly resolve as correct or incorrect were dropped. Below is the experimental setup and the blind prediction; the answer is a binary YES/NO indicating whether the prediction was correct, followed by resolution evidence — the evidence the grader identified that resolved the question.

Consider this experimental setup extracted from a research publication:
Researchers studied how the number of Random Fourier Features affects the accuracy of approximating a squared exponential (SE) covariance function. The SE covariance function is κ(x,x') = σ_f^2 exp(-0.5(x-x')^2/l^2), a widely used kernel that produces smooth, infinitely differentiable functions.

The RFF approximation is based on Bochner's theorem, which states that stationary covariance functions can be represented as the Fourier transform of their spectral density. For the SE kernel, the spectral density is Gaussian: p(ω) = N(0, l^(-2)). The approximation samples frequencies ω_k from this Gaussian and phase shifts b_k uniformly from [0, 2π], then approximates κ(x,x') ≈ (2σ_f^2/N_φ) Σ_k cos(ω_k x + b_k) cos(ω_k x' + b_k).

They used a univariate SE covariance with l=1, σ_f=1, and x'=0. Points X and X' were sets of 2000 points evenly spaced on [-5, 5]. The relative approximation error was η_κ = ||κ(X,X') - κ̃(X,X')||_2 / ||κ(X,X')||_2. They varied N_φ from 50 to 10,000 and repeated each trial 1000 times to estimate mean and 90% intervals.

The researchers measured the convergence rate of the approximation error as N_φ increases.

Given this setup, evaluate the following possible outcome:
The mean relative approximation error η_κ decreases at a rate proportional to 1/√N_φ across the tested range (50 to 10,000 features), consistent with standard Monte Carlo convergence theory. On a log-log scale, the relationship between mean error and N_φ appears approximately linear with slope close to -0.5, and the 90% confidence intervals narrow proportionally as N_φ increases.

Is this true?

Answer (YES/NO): YES